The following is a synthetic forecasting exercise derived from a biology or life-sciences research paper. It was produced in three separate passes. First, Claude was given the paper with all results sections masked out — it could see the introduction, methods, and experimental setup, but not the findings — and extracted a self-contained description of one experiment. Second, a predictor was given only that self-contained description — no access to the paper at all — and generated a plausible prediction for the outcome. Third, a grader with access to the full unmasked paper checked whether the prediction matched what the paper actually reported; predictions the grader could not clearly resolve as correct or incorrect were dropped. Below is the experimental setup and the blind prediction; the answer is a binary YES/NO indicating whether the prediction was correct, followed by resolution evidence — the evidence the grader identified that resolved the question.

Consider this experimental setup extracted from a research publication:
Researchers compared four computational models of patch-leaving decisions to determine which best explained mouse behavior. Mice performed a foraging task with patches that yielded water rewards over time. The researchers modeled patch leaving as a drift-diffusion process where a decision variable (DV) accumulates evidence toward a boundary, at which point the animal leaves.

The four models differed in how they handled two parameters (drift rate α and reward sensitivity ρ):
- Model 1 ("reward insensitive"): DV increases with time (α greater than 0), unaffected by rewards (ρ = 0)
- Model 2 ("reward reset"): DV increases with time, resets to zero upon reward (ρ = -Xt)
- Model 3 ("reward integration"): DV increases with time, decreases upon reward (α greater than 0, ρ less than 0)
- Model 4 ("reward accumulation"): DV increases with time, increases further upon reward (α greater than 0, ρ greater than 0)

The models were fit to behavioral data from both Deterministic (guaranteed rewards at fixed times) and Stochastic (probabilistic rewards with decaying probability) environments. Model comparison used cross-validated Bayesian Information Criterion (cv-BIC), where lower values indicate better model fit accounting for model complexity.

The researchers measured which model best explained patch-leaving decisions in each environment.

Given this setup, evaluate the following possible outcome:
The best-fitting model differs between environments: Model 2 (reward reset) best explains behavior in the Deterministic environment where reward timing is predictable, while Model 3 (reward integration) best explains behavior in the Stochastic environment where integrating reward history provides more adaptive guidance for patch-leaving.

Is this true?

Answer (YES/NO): NO